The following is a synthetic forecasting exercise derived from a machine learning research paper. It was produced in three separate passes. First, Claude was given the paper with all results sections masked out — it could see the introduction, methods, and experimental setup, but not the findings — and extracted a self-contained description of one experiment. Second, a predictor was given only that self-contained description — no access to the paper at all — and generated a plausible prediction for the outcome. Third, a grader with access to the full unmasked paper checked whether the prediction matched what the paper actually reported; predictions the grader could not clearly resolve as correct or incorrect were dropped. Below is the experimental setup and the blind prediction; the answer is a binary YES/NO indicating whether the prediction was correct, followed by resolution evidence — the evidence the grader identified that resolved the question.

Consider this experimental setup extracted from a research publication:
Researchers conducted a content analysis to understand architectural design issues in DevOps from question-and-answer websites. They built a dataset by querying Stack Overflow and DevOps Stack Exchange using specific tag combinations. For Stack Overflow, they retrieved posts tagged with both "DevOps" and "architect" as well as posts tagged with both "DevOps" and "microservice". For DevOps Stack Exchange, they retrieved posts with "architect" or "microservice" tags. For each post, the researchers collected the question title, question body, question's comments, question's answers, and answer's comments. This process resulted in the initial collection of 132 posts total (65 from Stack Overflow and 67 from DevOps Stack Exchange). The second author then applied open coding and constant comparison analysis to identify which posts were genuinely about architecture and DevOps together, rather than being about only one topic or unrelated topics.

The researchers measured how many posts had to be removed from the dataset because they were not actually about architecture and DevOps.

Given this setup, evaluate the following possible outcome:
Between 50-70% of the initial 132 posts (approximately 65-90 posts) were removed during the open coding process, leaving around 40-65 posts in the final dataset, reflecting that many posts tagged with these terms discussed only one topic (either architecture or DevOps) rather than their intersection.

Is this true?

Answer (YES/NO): NO